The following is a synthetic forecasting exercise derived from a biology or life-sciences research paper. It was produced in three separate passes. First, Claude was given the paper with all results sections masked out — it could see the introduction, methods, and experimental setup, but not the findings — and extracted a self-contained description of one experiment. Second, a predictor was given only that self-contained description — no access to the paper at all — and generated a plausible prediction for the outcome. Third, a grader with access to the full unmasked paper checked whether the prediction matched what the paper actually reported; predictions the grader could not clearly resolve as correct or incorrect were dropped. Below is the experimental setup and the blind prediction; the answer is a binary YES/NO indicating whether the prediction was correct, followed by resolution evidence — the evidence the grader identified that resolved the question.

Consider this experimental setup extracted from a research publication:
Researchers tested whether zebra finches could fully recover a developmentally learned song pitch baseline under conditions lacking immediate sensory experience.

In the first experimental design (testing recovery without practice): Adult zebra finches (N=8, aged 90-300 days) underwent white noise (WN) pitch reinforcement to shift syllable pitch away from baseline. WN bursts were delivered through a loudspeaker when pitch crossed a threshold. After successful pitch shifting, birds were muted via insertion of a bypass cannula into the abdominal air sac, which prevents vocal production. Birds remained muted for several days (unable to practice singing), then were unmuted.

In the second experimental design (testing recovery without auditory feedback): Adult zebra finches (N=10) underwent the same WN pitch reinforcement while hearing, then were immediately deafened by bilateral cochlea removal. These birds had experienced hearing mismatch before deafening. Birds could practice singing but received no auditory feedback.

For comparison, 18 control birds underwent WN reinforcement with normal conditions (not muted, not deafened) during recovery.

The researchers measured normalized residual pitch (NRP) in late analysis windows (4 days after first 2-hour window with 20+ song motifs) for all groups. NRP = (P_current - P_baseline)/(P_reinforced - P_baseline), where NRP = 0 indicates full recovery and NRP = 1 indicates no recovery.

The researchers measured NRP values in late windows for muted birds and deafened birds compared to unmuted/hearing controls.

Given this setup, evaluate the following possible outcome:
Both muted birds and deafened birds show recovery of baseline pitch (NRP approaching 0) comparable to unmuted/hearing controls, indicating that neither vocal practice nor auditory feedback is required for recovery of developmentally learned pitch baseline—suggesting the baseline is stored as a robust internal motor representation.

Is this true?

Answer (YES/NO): NO